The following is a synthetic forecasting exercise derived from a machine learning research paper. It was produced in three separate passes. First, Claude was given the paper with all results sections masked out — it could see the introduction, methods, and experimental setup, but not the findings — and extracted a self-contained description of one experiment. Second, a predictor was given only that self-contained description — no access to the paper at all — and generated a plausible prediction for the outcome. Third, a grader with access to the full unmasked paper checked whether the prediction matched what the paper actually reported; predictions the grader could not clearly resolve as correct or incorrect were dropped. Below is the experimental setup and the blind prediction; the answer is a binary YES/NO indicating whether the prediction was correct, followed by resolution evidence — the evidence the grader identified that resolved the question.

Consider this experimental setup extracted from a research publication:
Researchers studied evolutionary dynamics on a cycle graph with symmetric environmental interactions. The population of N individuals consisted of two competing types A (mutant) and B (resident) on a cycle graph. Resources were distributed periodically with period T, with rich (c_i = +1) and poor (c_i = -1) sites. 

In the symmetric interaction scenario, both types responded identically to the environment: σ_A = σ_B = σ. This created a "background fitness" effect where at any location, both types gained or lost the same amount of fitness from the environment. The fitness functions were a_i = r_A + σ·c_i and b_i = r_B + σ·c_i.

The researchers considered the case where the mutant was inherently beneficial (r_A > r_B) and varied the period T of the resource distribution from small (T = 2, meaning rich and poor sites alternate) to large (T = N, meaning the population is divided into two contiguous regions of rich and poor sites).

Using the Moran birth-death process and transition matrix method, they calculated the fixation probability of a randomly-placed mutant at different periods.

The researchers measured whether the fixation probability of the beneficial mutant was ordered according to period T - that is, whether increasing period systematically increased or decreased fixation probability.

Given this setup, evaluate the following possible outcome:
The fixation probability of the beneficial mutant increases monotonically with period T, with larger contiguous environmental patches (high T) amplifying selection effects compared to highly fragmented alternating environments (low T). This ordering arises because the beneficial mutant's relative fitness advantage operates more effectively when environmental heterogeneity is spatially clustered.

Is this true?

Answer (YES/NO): NO